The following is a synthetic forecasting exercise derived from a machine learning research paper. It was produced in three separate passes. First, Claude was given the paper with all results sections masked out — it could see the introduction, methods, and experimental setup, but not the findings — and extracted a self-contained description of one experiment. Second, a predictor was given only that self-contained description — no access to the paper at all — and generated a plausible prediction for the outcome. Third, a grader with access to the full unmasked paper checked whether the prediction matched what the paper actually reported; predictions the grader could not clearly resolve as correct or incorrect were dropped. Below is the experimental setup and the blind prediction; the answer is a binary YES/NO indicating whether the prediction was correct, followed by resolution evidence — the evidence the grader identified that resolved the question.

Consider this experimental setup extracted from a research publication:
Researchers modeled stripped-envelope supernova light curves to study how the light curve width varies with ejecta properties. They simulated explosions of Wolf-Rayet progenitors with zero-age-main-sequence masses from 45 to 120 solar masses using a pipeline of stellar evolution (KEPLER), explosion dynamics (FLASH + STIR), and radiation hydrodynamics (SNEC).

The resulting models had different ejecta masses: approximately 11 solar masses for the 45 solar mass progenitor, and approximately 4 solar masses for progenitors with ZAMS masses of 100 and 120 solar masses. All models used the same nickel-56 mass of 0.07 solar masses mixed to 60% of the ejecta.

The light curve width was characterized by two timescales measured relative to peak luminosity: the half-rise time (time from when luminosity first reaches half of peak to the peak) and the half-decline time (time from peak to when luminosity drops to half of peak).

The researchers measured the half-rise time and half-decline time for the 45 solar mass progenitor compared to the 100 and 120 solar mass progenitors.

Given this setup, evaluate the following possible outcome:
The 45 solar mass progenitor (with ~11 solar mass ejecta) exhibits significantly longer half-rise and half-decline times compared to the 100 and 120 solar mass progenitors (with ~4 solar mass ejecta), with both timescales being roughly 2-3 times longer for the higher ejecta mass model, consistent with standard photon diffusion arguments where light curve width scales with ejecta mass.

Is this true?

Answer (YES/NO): NO